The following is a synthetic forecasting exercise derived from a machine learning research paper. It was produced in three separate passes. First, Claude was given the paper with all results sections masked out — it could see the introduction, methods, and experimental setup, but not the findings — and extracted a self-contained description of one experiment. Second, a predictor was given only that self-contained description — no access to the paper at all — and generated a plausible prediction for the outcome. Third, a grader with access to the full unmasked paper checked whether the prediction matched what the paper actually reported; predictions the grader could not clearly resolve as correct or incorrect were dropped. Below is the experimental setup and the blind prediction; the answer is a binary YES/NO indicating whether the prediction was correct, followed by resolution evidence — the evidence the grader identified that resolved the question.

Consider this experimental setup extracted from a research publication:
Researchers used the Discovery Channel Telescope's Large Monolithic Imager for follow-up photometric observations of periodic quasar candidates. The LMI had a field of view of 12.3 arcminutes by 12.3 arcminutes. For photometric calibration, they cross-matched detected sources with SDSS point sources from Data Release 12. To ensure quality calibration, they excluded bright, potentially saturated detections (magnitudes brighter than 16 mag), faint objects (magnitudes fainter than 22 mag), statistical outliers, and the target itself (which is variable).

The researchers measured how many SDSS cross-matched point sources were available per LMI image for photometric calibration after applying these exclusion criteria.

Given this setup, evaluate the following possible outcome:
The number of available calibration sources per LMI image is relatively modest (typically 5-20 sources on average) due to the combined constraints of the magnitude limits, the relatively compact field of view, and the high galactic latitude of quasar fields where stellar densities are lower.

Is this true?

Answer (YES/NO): NO